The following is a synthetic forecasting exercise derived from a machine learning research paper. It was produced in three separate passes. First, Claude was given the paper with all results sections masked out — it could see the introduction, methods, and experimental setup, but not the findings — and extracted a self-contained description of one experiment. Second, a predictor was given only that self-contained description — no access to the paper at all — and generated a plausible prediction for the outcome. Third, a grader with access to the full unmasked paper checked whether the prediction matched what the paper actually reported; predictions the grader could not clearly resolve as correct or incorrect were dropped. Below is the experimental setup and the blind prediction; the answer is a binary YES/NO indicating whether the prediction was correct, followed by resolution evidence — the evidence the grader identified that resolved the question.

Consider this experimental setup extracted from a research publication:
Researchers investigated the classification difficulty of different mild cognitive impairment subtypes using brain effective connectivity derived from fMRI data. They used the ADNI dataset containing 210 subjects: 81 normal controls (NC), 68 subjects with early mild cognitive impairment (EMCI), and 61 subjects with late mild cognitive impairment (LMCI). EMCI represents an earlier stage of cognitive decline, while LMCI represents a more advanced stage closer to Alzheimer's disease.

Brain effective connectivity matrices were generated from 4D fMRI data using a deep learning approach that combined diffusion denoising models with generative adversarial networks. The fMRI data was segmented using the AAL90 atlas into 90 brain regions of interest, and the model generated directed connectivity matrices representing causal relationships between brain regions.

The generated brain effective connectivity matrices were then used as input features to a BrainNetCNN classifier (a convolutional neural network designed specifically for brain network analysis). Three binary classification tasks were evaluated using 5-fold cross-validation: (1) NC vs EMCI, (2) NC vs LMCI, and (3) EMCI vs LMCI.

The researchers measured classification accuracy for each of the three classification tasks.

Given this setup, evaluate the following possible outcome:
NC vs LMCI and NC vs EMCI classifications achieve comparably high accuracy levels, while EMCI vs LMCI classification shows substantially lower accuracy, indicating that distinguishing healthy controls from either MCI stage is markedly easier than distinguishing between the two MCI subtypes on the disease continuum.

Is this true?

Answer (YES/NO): NO